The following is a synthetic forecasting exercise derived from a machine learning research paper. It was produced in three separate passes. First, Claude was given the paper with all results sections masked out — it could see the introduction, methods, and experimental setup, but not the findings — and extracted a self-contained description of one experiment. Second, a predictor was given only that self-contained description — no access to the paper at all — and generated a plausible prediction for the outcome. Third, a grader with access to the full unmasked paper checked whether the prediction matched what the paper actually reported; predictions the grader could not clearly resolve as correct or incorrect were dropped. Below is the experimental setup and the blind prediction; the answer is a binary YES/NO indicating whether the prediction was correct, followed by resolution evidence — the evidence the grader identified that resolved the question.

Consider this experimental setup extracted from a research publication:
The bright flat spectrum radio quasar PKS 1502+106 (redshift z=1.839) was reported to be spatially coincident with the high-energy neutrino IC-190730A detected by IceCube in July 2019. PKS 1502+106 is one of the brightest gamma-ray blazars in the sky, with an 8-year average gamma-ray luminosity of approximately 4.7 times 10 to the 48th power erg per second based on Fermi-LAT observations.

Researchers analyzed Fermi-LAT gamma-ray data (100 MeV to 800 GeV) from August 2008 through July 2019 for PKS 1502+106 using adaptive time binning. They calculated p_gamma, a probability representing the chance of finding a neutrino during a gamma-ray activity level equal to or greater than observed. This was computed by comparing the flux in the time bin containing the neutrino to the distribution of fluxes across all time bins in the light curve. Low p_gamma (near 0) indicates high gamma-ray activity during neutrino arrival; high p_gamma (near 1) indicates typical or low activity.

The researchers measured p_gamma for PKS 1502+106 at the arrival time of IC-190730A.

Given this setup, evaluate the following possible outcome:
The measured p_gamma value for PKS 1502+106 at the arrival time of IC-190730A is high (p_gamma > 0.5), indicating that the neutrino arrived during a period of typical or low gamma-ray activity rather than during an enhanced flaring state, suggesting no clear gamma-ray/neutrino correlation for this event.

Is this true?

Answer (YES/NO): YES